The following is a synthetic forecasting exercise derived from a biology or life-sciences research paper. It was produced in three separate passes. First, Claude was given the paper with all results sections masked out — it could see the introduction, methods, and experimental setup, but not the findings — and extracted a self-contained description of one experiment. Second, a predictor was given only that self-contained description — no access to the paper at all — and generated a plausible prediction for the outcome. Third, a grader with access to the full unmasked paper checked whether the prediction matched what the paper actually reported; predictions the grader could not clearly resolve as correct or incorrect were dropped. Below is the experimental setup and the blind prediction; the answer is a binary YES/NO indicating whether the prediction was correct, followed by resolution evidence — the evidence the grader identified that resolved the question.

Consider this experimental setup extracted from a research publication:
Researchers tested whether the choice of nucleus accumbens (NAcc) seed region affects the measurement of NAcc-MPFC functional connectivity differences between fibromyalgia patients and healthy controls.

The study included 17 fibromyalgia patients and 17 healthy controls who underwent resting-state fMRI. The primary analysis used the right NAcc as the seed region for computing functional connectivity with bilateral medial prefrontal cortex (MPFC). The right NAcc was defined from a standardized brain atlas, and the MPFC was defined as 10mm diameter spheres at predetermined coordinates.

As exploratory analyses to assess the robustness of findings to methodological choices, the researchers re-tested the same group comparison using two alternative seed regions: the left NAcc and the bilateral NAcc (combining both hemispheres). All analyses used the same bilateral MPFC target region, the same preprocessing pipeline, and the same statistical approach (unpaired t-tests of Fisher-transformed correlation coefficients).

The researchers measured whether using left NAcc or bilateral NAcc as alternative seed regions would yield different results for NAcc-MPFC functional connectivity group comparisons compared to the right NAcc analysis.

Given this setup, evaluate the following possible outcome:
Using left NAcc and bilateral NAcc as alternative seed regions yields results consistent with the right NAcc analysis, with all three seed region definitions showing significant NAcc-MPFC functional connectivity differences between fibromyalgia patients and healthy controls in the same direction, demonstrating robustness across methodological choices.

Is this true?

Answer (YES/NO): NO